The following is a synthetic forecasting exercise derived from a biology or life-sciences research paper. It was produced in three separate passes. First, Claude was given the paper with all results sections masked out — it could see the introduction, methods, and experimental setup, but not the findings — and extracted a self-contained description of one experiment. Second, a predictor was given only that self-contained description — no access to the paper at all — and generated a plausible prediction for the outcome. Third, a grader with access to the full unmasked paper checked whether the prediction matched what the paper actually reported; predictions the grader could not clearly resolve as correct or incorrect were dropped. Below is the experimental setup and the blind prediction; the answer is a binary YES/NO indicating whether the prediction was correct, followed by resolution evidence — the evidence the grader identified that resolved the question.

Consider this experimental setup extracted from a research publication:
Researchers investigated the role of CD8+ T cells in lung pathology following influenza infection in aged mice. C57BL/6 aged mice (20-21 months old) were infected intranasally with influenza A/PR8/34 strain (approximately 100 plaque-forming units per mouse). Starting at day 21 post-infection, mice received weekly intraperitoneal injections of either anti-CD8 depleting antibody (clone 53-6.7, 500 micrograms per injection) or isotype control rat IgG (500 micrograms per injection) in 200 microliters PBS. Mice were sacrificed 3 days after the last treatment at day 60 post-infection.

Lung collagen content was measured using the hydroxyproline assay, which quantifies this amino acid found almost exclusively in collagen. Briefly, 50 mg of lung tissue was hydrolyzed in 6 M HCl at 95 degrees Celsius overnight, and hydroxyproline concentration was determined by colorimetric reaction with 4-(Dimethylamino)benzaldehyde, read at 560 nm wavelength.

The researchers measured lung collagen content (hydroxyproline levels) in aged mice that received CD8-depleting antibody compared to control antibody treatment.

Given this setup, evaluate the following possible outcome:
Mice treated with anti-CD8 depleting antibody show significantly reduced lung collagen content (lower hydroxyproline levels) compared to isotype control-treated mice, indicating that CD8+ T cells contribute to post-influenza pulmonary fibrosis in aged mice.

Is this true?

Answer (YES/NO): YES